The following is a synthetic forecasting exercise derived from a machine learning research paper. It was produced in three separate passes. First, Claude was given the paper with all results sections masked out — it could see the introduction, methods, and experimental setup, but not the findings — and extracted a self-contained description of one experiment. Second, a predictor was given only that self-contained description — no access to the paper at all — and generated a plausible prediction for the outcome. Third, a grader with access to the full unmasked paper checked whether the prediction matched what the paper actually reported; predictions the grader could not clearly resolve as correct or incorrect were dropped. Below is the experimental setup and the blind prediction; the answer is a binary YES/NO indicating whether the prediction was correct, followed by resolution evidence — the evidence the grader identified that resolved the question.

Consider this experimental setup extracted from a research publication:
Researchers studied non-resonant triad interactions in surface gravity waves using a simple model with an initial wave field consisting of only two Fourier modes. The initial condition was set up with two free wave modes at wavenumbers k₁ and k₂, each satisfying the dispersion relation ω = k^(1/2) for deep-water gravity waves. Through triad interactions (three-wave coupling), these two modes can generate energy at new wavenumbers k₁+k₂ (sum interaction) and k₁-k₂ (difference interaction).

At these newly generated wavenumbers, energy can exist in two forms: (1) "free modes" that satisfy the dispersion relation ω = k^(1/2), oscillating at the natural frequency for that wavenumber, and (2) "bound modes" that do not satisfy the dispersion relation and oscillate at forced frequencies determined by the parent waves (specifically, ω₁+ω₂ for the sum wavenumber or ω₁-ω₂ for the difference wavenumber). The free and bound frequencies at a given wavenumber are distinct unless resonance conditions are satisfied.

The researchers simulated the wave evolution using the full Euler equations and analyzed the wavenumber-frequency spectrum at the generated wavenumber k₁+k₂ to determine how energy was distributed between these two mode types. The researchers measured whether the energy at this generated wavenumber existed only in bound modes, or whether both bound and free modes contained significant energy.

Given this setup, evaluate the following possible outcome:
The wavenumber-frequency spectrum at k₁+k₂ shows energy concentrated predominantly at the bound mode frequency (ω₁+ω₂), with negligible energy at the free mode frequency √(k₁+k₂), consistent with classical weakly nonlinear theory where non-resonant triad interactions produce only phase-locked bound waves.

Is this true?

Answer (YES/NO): NO